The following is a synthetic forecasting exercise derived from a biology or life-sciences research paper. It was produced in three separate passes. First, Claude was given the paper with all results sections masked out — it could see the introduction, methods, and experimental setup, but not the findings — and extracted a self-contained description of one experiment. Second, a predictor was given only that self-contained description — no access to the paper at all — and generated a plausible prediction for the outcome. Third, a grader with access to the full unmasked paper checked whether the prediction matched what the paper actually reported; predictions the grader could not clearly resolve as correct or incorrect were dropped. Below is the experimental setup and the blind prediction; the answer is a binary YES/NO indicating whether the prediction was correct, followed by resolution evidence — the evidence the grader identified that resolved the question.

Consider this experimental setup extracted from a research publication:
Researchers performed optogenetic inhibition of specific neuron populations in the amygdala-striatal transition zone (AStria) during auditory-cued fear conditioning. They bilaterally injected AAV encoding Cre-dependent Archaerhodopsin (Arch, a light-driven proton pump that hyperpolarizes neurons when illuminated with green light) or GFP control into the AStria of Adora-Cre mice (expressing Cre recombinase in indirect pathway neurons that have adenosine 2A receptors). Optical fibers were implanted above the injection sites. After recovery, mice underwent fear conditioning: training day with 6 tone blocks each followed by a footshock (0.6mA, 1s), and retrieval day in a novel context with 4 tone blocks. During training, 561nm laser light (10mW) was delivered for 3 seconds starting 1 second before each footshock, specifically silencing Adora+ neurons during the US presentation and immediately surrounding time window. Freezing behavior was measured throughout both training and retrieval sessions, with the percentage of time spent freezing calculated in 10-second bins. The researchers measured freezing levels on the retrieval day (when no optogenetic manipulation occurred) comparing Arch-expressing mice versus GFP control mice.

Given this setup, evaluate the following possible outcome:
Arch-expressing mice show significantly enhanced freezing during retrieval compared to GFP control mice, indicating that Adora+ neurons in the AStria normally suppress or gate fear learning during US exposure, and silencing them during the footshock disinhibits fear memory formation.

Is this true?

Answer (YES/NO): NO